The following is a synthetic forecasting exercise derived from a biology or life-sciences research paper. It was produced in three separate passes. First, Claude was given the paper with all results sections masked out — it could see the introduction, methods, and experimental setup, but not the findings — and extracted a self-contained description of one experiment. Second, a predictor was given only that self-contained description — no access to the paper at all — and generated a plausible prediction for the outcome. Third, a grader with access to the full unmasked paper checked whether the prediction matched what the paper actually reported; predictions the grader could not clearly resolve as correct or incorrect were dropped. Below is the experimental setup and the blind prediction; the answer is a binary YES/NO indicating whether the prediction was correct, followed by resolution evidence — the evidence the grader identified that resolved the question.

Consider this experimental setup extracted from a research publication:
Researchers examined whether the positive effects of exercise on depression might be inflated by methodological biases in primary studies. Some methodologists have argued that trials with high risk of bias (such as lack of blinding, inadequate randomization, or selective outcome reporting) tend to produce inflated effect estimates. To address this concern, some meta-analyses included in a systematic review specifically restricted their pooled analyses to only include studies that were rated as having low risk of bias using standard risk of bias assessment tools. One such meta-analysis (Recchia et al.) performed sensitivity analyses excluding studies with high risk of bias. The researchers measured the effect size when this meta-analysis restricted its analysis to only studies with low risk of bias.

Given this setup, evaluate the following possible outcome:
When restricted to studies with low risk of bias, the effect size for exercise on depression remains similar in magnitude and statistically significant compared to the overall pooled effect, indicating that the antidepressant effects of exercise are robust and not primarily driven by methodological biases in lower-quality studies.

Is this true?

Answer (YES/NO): YES